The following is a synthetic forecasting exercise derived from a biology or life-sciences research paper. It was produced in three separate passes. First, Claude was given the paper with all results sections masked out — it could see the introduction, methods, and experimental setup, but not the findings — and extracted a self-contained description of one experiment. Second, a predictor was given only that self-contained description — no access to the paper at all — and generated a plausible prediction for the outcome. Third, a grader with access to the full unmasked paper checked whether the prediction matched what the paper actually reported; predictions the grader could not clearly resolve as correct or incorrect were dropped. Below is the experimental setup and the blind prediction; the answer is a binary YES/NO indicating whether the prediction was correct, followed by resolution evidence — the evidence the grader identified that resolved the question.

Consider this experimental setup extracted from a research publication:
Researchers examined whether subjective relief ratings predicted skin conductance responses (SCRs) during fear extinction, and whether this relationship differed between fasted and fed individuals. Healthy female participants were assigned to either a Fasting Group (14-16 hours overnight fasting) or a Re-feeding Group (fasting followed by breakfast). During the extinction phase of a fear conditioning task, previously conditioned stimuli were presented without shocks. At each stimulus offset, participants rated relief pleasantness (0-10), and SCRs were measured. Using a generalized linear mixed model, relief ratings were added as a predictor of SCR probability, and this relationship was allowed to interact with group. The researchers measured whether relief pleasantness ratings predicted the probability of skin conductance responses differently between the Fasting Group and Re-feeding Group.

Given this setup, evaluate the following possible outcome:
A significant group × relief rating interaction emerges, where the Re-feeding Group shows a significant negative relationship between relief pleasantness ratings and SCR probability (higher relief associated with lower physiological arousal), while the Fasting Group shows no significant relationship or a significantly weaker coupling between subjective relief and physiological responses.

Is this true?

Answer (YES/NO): NO